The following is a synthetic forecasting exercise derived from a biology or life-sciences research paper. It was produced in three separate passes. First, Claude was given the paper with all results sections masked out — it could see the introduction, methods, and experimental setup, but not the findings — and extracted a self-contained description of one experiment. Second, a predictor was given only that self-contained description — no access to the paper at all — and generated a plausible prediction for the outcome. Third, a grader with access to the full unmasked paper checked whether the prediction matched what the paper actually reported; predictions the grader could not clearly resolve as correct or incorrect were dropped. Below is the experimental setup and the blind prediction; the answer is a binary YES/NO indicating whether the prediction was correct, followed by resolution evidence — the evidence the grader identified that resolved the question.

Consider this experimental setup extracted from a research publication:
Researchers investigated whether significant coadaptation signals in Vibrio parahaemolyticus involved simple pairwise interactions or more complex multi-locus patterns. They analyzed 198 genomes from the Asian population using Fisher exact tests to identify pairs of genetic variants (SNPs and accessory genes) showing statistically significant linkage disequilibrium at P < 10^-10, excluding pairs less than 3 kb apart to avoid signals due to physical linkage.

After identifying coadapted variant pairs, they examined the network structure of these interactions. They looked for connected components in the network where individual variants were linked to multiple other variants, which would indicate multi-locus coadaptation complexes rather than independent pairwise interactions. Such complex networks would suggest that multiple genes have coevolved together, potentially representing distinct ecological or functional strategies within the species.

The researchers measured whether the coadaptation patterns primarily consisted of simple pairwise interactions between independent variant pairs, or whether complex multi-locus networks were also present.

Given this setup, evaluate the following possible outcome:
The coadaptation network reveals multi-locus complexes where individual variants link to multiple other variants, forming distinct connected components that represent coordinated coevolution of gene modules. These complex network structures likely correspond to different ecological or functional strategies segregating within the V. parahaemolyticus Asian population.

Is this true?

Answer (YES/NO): YES